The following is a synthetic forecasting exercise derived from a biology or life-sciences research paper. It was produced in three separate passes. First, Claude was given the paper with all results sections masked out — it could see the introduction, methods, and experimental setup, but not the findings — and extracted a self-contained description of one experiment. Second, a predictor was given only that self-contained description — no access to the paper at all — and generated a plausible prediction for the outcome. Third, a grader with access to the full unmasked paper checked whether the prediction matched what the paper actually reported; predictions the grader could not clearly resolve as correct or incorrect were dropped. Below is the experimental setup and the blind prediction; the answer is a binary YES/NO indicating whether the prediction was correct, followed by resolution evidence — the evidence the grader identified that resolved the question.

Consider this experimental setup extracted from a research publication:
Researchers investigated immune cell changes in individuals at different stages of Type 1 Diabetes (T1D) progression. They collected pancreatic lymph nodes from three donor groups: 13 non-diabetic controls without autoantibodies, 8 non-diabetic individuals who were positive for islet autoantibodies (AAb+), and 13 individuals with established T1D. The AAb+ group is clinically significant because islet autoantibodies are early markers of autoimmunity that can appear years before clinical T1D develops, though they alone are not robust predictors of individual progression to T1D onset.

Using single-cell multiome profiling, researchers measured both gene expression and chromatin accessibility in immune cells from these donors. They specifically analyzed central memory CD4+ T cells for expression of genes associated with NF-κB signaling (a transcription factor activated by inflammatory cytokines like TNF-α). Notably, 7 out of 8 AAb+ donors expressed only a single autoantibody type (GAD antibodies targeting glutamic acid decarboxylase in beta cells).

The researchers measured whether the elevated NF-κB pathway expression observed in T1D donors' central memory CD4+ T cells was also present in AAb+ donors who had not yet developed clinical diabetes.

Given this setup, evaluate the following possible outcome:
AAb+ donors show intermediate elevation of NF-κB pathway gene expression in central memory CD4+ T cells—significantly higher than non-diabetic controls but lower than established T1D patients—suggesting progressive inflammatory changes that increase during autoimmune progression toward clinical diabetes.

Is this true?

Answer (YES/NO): NO